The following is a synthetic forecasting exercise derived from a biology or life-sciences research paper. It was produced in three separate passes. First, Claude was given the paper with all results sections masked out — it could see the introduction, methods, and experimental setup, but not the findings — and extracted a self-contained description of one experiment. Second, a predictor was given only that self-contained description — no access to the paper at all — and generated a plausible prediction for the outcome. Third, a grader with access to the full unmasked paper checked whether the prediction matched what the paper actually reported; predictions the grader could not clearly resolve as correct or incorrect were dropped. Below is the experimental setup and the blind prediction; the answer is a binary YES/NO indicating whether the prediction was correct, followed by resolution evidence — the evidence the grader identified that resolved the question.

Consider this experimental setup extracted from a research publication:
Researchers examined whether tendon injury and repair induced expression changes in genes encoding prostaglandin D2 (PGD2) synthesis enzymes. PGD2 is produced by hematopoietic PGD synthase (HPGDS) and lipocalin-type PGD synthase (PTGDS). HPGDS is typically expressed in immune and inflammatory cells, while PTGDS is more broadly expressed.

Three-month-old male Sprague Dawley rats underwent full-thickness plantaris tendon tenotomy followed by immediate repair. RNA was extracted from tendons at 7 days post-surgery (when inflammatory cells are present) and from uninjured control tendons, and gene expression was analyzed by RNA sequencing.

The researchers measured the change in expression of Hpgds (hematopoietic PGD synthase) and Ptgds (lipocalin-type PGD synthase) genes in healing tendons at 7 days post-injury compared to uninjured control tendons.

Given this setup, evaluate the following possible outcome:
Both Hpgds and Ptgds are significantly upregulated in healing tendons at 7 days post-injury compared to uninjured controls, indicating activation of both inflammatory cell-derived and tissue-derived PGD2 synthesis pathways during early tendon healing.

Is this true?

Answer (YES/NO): NO